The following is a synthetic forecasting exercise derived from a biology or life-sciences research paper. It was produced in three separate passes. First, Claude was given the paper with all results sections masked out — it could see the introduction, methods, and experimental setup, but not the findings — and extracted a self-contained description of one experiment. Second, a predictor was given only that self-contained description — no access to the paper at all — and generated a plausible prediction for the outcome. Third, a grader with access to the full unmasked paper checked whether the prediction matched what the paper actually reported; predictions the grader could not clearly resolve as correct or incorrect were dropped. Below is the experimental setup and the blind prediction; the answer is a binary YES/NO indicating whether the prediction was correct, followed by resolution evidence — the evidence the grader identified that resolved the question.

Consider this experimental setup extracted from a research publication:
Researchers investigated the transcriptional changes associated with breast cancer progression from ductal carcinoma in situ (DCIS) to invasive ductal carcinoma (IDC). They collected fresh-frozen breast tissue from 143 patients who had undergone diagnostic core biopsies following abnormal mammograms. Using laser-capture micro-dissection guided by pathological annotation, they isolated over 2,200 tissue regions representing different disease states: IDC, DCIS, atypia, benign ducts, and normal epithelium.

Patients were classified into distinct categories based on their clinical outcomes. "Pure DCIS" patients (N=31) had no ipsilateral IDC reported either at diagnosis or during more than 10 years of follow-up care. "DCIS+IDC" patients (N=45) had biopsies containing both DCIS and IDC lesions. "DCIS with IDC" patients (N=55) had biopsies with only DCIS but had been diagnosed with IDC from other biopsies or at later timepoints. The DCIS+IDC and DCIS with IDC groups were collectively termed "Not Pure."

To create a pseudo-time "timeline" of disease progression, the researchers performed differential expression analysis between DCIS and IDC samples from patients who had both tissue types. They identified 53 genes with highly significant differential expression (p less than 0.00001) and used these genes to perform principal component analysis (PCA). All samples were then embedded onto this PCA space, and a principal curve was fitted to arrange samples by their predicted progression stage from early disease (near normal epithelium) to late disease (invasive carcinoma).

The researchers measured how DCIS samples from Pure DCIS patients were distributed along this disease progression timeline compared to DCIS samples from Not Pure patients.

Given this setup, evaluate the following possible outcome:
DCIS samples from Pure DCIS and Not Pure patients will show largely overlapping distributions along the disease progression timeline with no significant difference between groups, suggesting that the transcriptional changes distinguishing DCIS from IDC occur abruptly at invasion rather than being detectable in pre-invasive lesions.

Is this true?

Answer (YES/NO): NO